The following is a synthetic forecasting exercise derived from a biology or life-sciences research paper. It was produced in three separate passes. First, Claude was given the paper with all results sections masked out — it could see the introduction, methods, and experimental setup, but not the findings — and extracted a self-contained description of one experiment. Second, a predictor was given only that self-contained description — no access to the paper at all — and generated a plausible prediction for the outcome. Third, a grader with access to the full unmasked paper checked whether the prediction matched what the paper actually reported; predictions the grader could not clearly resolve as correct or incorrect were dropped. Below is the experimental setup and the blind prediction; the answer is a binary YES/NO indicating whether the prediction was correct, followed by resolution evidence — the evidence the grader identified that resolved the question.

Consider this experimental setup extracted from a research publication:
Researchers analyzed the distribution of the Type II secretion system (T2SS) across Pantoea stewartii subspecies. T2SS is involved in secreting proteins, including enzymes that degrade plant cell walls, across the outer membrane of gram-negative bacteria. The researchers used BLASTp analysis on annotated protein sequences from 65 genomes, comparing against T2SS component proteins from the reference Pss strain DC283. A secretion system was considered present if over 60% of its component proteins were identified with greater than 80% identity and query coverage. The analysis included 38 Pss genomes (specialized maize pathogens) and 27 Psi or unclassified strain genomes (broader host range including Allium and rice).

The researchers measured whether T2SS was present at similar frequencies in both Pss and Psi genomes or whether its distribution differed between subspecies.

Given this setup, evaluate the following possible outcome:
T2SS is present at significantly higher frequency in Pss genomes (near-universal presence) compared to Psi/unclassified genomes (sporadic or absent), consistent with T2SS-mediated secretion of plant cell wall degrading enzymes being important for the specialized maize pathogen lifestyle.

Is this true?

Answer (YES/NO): YES